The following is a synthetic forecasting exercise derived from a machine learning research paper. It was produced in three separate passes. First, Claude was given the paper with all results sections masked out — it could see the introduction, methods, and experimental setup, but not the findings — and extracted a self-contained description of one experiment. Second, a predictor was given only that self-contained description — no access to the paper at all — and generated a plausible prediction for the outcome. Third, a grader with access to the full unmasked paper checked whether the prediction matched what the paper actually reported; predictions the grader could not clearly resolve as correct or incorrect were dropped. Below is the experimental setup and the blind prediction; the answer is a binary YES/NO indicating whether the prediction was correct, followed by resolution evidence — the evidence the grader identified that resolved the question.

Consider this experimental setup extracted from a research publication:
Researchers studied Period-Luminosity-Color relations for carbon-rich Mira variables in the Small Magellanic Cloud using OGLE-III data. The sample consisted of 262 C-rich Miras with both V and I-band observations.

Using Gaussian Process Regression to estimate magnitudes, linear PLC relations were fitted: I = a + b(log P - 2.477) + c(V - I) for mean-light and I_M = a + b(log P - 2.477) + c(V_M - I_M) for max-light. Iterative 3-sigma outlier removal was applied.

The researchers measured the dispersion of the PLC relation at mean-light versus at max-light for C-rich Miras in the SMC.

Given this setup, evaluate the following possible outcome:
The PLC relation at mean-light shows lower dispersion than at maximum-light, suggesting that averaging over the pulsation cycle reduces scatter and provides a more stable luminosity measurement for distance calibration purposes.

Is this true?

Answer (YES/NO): NO